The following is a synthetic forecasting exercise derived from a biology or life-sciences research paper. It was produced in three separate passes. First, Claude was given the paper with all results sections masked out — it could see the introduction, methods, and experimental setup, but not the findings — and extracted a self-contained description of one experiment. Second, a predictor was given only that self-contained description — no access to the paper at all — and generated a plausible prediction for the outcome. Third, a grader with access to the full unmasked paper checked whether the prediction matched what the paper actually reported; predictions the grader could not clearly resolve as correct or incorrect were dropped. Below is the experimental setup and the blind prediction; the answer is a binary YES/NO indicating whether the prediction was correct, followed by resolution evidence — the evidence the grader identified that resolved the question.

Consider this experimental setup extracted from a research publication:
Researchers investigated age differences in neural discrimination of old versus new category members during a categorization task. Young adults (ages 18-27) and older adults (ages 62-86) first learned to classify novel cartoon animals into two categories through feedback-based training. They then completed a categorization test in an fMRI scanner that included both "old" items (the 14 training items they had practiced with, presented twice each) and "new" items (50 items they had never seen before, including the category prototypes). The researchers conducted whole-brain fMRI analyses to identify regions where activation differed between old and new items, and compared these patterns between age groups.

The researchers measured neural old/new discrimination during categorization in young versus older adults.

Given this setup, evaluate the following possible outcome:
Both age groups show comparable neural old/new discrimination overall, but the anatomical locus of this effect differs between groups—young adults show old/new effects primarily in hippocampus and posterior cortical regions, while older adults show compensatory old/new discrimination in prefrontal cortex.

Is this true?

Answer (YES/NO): NO